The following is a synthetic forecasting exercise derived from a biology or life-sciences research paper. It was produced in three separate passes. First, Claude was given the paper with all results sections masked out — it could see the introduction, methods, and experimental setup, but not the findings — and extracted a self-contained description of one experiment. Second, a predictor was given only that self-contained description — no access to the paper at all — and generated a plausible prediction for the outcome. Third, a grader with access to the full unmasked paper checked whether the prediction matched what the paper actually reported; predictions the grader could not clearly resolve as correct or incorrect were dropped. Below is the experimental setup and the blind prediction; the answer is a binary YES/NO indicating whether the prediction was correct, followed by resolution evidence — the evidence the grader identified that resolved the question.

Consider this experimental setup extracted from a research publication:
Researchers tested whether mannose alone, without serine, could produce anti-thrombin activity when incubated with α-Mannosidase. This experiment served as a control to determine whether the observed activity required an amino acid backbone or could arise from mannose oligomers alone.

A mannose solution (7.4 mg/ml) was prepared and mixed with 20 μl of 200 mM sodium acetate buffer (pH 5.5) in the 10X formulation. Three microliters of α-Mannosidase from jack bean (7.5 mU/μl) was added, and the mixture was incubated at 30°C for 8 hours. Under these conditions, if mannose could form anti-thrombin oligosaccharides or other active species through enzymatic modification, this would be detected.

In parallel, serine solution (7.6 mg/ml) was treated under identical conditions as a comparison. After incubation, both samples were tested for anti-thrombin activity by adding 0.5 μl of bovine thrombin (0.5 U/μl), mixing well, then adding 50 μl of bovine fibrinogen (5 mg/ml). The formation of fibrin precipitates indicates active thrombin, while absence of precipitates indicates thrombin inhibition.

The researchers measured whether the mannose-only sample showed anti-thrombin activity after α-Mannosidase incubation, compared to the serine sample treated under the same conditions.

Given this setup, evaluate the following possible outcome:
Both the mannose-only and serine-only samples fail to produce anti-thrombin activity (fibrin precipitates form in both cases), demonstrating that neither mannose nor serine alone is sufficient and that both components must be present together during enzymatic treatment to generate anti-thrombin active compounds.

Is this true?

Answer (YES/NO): YES